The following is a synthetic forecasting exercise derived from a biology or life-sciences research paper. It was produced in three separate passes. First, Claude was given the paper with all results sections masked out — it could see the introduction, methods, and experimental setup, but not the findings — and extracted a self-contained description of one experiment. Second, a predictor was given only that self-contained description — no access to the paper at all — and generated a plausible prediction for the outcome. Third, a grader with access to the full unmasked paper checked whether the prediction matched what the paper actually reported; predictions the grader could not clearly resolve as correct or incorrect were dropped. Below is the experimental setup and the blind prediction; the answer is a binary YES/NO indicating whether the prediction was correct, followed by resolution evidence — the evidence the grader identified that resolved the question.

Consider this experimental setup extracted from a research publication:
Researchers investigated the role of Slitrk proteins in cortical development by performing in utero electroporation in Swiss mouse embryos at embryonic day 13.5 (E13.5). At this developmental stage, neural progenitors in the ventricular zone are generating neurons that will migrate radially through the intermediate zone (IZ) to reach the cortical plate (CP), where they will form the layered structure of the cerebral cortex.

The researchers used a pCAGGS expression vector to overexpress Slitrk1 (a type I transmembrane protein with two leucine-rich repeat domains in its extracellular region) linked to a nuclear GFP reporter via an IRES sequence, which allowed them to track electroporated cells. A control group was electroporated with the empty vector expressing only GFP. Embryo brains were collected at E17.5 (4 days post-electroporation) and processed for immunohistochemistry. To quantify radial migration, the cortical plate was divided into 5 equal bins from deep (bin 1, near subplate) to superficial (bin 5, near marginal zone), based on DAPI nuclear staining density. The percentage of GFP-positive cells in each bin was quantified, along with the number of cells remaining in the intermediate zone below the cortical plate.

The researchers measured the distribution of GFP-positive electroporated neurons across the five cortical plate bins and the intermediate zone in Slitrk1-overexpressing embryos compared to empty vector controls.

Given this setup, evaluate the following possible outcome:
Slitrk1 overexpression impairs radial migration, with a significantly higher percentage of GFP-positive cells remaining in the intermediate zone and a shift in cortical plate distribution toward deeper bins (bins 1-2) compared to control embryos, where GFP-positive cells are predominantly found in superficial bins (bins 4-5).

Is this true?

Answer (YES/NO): NO